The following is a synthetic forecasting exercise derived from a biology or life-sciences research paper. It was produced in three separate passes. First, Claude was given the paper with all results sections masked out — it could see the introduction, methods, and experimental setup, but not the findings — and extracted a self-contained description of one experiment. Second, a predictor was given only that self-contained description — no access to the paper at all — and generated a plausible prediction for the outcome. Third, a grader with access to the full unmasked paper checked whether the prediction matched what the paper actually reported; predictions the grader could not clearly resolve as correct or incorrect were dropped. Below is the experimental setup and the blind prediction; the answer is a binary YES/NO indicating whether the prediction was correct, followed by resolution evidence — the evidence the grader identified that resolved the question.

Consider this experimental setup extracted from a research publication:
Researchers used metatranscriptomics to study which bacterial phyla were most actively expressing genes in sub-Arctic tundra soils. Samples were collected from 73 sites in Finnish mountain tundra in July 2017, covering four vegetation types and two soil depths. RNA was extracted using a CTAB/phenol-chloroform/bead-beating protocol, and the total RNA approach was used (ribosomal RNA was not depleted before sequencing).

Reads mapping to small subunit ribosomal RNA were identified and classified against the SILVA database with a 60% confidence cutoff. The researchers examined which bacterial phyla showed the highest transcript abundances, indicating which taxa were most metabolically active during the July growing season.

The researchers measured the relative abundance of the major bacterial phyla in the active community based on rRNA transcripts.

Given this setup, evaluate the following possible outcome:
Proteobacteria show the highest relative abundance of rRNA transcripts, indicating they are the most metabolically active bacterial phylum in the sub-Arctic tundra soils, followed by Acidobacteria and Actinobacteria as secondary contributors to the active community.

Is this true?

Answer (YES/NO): NO